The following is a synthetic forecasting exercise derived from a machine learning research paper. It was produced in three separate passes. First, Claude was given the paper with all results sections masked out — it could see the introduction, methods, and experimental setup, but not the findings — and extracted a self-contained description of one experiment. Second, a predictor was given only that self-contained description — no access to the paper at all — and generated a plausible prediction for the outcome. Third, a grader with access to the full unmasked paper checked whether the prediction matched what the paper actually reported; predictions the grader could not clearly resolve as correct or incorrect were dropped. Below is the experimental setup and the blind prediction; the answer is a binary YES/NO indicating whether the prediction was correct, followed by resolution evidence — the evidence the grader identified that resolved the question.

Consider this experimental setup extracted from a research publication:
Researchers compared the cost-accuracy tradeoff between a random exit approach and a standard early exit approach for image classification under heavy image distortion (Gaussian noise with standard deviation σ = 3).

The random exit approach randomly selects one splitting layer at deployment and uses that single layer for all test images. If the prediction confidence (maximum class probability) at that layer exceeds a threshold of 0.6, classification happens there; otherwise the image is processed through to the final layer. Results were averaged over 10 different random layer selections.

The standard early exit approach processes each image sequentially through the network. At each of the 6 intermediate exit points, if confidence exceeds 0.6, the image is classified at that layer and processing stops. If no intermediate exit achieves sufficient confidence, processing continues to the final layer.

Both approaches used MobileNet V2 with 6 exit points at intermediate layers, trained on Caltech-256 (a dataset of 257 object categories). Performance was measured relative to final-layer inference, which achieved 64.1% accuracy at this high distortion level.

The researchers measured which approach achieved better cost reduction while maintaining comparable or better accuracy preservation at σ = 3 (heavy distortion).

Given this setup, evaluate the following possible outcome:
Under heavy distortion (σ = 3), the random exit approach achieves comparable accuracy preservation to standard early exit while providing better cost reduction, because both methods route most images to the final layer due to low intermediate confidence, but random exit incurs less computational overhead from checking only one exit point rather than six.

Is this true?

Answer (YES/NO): NO